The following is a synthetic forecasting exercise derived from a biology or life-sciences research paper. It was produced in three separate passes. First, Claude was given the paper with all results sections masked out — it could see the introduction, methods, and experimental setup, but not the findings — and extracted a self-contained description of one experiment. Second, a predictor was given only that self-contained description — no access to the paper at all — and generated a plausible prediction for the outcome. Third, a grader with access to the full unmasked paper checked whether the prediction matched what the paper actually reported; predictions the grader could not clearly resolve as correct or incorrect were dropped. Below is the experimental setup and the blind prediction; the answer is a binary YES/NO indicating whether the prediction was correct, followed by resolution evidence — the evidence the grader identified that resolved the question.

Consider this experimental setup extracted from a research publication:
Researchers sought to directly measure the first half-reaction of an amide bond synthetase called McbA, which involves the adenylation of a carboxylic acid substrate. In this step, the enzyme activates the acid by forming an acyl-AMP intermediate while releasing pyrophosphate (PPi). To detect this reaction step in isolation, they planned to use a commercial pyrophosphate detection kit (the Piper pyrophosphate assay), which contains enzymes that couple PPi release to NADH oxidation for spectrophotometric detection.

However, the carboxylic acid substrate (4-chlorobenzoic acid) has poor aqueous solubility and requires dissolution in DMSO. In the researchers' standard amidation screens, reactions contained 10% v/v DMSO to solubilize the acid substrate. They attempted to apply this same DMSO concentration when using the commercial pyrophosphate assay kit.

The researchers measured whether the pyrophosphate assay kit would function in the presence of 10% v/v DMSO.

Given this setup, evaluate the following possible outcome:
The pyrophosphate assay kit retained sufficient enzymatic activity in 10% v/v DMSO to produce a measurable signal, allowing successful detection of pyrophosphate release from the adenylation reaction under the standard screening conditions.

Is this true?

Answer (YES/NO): NO